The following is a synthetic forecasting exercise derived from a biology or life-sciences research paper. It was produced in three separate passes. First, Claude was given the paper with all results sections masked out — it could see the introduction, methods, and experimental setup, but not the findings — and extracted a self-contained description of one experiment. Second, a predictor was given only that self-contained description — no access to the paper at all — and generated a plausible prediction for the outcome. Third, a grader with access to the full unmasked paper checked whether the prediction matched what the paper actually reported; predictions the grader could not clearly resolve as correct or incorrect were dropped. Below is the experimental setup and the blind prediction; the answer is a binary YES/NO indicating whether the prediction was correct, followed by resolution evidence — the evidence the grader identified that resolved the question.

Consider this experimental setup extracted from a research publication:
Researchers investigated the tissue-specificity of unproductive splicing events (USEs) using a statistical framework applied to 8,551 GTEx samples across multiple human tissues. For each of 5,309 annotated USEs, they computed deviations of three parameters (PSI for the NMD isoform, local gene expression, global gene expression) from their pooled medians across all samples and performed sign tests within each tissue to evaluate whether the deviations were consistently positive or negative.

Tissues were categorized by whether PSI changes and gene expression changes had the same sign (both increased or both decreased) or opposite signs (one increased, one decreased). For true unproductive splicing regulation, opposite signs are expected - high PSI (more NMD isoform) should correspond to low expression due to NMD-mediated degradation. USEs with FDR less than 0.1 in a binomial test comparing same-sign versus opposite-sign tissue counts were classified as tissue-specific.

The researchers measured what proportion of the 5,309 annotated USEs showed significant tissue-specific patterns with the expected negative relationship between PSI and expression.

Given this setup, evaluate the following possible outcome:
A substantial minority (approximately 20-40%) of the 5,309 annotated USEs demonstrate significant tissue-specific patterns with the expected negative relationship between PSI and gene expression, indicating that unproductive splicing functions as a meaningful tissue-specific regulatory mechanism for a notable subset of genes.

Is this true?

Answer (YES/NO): NO